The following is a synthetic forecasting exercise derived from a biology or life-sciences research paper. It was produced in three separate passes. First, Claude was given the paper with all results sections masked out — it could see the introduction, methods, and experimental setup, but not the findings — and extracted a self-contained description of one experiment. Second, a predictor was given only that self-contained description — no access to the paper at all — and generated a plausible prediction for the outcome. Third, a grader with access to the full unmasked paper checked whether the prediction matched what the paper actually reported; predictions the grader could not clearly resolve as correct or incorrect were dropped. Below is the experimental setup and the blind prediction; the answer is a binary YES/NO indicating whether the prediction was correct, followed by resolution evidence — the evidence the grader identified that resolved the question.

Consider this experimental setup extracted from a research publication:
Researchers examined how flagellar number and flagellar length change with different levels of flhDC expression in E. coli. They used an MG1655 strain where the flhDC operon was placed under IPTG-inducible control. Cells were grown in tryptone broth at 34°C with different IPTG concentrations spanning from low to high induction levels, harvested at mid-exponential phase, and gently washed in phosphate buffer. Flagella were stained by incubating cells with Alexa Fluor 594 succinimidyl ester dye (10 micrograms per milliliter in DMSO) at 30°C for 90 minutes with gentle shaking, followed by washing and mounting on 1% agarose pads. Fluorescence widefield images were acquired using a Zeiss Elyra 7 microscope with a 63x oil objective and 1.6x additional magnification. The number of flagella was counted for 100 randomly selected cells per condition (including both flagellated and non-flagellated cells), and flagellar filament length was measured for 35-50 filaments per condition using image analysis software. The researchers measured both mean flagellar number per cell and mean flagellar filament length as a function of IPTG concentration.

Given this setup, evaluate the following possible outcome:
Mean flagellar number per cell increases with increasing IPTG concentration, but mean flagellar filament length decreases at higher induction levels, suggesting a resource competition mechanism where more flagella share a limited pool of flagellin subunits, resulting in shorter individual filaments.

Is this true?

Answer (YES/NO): NO